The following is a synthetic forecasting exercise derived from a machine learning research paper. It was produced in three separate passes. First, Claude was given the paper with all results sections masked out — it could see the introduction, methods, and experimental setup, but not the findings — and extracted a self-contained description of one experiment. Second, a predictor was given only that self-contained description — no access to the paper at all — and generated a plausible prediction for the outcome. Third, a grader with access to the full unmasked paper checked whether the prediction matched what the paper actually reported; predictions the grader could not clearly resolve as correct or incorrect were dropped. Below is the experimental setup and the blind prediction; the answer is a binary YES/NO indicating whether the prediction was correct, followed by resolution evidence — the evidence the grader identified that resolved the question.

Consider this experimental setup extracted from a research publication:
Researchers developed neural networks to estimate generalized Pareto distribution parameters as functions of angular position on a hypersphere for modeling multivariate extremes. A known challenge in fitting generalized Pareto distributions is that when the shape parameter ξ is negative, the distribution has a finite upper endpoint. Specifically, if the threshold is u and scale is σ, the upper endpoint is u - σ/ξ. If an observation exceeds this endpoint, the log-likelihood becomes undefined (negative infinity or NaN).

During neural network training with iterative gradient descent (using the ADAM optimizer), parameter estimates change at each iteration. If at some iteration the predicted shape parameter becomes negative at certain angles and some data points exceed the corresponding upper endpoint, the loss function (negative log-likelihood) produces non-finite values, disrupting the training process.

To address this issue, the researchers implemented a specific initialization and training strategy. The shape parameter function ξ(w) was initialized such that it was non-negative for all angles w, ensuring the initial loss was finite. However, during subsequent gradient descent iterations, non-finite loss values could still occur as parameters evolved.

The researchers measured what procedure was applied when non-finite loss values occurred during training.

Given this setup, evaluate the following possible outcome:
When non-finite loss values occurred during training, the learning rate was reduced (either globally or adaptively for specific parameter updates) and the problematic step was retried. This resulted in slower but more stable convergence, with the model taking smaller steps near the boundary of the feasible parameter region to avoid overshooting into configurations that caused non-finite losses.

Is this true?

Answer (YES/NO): NO